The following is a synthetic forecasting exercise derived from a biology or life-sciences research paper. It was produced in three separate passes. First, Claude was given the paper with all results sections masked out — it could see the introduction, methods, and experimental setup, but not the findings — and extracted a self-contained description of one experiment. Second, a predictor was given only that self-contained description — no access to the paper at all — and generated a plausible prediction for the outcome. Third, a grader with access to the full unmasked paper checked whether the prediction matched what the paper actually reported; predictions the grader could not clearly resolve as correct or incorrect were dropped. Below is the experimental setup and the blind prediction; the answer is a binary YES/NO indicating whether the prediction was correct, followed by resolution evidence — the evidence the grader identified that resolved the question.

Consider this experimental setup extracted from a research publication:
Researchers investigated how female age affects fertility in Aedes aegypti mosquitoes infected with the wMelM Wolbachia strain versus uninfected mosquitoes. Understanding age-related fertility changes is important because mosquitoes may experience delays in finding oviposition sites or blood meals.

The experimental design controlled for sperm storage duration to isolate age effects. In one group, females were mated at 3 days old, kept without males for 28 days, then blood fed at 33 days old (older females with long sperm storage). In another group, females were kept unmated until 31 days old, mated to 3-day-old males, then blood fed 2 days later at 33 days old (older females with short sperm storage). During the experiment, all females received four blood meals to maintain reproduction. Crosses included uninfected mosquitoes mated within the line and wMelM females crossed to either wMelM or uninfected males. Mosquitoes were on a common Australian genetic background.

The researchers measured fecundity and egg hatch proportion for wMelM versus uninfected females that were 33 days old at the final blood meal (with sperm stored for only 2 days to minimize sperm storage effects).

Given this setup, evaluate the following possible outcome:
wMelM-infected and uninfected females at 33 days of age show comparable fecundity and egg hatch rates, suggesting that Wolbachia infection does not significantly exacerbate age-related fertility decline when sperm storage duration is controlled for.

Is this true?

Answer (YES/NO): NO